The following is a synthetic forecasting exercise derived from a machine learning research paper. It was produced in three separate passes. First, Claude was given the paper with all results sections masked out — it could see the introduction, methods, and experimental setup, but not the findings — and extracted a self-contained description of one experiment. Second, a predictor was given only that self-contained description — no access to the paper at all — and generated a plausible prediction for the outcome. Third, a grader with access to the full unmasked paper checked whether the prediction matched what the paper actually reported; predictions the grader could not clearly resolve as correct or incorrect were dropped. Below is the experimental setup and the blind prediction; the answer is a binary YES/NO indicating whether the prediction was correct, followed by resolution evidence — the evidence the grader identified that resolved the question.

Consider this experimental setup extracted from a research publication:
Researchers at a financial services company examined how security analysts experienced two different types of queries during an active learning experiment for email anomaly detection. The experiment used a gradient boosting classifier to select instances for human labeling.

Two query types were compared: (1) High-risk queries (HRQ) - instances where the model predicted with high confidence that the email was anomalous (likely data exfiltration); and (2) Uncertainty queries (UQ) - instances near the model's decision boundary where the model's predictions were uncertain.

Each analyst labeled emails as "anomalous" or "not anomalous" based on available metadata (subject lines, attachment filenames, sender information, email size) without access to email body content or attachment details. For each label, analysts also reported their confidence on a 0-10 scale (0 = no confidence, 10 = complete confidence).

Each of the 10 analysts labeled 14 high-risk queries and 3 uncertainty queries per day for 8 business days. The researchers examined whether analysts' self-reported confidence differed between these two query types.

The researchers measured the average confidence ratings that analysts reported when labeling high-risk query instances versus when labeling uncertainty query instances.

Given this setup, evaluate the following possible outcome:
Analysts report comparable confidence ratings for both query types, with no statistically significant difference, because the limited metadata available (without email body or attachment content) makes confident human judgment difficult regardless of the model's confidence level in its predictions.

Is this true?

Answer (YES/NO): NO